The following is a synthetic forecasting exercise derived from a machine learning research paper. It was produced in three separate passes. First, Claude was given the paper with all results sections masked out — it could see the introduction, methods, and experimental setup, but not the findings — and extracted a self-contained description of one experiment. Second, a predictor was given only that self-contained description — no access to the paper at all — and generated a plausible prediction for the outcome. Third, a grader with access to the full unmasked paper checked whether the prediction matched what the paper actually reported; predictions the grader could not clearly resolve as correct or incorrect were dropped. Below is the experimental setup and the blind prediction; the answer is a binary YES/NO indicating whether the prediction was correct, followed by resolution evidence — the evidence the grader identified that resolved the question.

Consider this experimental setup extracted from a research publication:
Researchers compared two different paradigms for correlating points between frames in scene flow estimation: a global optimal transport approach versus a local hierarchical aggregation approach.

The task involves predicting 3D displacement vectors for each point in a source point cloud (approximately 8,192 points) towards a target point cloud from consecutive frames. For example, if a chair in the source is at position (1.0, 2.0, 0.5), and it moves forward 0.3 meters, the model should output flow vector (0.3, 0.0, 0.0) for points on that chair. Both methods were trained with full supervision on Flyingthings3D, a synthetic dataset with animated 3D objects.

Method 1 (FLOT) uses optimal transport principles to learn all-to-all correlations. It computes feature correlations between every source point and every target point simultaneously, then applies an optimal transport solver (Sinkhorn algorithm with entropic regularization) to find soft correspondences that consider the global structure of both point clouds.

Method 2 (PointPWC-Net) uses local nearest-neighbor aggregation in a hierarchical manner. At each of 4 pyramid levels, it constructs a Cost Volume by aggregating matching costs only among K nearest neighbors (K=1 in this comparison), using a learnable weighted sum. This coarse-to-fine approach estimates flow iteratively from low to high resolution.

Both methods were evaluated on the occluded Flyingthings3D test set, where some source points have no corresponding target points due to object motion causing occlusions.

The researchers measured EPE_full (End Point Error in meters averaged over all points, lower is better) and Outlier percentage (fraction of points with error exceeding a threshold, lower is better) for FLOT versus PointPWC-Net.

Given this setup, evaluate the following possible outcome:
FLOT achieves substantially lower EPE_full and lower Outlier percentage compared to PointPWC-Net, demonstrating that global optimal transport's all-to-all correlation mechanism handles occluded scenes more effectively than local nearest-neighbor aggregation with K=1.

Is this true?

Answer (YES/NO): NO